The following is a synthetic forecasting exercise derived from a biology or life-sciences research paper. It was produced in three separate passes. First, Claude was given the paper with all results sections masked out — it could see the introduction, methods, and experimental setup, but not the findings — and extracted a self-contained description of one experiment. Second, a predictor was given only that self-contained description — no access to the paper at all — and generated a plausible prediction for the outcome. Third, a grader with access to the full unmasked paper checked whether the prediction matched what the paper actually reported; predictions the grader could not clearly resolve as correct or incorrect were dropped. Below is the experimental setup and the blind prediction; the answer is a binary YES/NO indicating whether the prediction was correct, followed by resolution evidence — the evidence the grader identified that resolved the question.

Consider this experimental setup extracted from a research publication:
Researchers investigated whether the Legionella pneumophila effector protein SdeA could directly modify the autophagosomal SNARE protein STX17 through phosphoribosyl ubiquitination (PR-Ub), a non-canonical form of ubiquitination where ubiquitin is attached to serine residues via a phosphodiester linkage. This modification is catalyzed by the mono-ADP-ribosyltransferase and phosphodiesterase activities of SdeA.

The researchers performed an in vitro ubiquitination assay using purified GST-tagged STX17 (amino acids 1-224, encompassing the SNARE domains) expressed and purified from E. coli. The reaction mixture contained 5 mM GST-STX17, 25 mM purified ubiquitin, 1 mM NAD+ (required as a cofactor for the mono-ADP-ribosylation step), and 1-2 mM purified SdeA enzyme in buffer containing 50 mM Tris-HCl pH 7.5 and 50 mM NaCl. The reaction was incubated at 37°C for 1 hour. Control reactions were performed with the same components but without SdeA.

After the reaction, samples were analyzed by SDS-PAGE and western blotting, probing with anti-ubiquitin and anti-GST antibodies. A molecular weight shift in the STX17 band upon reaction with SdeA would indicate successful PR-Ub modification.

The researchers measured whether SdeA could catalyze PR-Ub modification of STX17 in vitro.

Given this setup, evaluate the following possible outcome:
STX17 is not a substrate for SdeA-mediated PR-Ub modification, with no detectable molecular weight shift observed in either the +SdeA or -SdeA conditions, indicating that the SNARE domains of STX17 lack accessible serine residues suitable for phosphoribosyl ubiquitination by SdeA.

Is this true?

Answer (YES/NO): NO